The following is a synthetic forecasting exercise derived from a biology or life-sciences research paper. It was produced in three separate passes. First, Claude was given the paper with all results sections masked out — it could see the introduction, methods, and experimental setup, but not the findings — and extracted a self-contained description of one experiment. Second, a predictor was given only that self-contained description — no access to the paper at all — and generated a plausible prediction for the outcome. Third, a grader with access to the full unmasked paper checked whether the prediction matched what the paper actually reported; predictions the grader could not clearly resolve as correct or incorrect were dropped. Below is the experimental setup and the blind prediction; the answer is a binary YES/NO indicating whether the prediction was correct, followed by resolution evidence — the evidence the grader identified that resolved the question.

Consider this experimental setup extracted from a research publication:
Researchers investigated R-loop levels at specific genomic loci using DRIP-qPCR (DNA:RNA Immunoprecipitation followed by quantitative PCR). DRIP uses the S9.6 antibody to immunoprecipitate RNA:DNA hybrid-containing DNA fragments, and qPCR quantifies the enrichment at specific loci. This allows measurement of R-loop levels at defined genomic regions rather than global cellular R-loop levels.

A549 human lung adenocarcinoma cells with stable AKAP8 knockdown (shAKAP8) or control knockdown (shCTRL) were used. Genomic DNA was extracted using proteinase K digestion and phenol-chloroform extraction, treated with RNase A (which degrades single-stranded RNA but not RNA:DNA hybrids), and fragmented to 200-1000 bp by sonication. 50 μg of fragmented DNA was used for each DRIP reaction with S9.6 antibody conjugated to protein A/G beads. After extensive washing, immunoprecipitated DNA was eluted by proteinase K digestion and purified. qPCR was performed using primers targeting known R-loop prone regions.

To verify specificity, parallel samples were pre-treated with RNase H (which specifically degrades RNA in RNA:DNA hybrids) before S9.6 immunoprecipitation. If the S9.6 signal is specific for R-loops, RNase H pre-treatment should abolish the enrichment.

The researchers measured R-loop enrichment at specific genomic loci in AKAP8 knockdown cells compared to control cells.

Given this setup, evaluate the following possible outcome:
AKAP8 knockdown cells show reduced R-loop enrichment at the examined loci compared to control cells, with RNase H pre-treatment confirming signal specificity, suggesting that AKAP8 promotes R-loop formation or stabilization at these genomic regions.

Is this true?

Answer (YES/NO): NO